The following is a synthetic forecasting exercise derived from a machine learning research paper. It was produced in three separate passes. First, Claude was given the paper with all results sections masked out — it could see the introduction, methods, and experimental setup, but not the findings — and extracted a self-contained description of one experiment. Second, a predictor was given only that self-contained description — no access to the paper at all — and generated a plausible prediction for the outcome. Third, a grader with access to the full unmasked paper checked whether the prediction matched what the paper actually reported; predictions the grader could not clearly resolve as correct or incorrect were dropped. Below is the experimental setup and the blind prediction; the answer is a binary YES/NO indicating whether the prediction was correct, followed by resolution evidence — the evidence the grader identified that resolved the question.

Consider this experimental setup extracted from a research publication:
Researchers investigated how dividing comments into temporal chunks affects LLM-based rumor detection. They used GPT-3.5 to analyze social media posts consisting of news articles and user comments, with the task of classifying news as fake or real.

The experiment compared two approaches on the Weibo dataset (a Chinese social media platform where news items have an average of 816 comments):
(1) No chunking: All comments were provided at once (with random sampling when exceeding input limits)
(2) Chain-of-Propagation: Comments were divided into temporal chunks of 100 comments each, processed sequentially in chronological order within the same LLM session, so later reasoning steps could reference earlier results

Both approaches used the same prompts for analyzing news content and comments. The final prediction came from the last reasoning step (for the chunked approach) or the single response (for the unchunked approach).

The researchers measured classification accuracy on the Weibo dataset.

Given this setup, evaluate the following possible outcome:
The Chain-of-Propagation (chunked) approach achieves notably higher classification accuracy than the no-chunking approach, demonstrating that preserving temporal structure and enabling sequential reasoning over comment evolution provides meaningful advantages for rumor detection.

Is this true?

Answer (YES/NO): YES